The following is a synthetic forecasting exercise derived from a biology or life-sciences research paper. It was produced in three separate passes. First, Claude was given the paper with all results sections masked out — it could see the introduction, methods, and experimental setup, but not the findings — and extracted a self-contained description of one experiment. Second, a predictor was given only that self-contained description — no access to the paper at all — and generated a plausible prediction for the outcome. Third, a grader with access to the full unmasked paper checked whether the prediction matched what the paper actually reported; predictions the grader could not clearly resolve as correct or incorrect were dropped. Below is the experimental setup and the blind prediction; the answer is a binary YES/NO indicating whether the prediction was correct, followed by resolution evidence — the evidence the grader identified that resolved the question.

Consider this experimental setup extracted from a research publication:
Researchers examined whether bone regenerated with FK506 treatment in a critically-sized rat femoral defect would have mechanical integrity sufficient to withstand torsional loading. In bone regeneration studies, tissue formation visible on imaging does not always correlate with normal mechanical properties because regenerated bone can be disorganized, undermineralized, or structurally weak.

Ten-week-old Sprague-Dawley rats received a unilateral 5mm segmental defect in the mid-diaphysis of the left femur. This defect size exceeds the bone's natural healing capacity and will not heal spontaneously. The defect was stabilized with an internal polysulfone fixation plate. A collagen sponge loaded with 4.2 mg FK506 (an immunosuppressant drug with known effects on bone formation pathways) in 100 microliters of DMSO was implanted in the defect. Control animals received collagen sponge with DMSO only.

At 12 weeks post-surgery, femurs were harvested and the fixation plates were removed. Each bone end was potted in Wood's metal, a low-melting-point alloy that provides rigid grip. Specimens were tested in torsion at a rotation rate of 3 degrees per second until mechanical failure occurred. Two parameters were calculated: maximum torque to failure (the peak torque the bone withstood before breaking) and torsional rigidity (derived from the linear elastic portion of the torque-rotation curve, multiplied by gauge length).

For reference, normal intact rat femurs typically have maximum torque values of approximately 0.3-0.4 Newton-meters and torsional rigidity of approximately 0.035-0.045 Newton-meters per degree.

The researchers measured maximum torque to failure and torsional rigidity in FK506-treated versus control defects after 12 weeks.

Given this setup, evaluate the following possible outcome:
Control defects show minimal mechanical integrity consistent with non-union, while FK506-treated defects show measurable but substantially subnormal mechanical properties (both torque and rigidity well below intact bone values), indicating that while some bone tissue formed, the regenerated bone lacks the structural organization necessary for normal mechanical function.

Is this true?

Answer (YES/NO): NO